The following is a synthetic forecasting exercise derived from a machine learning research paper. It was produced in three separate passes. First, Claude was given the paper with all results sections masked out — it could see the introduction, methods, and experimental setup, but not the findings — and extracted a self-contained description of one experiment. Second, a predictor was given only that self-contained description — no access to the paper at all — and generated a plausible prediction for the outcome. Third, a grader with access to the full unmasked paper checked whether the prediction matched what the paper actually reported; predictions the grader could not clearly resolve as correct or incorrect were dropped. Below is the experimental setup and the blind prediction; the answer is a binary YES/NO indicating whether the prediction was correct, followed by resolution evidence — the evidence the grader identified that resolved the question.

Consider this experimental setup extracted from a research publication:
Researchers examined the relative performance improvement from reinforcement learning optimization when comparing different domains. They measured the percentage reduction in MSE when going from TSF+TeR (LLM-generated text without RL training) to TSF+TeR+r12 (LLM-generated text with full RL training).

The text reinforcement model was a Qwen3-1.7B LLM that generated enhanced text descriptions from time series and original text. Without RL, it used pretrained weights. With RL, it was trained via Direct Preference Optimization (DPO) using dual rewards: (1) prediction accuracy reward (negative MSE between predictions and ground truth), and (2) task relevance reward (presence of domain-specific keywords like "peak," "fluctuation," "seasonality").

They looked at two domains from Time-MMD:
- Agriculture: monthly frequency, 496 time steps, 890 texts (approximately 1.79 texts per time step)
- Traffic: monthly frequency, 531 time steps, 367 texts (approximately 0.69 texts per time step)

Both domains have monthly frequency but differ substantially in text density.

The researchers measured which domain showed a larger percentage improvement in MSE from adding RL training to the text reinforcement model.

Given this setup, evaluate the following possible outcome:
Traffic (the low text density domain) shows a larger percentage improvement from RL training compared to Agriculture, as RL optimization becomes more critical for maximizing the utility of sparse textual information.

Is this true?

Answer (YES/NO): NO